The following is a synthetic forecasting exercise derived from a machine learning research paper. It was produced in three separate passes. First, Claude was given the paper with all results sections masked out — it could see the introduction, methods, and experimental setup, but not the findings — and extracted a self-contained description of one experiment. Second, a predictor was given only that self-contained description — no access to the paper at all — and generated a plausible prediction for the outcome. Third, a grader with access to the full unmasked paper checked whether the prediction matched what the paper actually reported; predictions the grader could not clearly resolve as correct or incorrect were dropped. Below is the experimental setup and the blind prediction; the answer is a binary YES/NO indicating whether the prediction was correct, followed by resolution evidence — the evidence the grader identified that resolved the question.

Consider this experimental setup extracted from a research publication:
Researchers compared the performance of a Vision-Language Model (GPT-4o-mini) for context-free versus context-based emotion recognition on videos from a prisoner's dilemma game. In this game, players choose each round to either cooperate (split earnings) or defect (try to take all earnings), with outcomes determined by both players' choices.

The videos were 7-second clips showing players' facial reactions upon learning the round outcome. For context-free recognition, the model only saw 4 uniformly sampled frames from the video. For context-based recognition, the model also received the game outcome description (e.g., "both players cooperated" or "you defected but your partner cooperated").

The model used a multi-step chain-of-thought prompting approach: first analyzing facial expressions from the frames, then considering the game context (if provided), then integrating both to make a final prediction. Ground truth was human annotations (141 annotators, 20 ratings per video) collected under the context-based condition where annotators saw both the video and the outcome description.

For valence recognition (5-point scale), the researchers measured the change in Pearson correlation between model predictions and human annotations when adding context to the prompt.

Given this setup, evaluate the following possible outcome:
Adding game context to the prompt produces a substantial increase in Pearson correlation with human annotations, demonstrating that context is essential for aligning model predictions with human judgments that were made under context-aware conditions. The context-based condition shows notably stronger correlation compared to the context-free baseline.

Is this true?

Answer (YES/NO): YES